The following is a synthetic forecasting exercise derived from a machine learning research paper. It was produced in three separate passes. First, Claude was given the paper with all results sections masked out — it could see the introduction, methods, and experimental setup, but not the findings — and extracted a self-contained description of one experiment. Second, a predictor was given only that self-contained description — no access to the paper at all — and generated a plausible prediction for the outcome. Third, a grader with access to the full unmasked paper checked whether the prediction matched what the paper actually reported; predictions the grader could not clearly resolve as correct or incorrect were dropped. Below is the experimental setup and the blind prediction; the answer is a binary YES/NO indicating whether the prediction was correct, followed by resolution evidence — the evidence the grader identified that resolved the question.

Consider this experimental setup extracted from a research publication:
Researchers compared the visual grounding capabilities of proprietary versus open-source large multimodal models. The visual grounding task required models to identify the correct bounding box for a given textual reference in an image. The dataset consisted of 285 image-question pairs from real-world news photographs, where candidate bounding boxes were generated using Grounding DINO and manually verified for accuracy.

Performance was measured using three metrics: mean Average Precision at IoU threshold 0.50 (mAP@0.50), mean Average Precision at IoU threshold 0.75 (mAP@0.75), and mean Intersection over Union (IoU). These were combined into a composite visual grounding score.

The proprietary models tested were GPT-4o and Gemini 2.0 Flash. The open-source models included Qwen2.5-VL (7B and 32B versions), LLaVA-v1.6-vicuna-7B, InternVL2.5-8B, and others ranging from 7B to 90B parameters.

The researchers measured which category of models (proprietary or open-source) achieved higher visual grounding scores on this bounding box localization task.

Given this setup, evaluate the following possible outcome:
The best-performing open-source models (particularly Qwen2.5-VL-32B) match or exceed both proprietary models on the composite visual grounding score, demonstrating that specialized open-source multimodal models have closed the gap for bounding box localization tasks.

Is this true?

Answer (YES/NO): NO